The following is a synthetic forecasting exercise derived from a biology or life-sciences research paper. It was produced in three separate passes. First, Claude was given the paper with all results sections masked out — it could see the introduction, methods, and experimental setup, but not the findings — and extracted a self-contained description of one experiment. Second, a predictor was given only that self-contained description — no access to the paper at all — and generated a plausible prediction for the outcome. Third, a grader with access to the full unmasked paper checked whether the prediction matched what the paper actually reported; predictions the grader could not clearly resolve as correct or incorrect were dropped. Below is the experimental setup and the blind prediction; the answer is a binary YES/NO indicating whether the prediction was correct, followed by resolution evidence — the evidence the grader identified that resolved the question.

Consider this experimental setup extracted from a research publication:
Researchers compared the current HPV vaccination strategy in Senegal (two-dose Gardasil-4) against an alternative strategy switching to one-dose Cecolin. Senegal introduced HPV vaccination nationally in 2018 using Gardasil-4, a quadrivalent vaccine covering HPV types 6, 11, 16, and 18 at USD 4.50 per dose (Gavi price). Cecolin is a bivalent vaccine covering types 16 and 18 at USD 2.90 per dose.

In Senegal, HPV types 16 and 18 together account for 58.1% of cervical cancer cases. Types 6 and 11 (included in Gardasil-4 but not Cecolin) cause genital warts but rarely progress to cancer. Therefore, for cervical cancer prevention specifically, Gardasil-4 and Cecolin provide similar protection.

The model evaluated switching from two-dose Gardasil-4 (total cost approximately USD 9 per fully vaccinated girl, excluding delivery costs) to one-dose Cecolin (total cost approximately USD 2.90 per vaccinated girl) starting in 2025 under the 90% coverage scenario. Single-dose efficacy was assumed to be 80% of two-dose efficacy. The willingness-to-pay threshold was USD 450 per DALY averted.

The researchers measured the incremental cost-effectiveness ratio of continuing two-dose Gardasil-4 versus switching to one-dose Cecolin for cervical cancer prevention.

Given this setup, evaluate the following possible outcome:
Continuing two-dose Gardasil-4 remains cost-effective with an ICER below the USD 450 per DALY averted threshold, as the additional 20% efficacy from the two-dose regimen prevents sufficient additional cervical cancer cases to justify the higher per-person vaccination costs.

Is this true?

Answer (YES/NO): NO